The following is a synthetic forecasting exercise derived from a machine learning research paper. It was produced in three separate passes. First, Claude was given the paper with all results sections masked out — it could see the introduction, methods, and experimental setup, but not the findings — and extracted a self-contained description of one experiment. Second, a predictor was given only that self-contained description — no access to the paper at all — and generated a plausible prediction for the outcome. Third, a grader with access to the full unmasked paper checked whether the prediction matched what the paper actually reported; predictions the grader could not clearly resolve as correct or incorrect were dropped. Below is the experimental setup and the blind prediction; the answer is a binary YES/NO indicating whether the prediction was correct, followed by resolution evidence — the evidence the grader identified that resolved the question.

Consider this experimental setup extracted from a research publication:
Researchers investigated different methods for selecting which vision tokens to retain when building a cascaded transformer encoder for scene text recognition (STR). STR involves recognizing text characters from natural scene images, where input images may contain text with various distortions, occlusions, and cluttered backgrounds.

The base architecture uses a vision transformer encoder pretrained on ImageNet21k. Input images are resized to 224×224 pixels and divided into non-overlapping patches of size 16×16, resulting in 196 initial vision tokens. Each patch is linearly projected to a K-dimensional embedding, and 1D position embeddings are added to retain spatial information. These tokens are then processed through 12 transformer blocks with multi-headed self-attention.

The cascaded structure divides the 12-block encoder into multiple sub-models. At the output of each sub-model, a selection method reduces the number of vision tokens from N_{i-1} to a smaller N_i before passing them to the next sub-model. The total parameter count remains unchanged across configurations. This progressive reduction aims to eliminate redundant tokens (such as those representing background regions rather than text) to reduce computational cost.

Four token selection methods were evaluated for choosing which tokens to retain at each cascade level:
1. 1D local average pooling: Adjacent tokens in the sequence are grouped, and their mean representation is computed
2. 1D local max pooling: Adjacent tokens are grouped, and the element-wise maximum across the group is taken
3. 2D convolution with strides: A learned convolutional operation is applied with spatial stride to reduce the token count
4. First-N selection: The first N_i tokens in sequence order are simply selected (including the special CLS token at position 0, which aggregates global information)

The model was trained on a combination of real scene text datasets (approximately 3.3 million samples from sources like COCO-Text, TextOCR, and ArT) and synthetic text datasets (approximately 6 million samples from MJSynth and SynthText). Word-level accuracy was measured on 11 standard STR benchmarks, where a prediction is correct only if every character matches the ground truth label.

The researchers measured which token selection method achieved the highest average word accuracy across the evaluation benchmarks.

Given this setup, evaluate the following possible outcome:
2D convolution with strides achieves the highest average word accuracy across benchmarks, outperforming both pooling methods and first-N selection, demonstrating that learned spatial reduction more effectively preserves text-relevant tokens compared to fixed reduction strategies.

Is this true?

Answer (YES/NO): NO